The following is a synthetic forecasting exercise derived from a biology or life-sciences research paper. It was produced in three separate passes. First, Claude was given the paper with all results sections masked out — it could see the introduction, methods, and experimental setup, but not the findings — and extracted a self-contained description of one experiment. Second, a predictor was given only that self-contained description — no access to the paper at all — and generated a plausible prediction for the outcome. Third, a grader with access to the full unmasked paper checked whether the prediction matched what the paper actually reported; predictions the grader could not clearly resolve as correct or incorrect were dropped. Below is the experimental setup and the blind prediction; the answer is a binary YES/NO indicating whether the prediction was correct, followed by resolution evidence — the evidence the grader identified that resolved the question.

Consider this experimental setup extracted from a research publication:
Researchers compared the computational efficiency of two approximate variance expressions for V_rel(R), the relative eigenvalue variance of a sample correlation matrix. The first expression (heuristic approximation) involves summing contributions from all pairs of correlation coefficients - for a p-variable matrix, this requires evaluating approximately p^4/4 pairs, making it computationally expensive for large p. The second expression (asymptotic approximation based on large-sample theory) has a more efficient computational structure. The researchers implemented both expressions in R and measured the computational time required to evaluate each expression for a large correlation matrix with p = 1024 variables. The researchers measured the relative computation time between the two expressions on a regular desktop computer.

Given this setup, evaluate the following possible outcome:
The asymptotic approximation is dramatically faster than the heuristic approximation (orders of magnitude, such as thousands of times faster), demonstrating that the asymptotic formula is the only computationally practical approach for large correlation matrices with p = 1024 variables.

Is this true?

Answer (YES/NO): NO